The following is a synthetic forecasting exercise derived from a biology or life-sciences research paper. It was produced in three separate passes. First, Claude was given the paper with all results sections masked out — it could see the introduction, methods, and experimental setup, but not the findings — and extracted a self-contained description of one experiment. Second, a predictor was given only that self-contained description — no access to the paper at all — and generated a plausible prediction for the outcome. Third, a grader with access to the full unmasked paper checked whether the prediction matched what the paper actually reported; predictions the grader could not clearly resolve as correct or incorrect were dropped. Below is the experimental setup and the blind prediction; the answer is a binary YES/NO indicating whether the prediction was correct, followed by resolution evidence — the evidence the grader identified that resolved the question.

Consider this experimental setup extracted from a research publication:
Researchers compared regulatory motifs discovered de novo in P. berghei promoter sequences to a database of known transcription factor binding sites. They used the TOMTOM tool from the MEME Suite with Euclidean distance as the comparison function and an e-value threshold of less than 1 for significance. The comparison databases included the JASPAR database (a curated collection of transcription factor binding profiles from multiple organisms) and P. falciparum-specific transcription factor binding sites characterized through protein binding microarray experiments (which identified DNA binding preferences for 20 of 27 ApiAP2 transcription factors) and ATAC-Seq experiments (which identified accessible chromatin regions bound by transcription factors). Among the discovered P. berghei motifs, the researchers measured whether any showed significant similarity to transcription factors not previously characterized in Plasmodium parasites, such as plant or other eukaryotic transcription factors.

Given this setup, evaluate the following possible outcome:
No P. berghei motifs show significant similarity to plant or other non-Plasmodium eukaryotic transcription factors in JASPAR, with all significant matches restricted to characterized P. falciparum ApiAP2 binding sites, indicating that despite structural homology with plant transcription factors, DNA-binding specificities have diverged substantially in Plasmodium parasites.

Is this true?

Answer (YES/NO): NO